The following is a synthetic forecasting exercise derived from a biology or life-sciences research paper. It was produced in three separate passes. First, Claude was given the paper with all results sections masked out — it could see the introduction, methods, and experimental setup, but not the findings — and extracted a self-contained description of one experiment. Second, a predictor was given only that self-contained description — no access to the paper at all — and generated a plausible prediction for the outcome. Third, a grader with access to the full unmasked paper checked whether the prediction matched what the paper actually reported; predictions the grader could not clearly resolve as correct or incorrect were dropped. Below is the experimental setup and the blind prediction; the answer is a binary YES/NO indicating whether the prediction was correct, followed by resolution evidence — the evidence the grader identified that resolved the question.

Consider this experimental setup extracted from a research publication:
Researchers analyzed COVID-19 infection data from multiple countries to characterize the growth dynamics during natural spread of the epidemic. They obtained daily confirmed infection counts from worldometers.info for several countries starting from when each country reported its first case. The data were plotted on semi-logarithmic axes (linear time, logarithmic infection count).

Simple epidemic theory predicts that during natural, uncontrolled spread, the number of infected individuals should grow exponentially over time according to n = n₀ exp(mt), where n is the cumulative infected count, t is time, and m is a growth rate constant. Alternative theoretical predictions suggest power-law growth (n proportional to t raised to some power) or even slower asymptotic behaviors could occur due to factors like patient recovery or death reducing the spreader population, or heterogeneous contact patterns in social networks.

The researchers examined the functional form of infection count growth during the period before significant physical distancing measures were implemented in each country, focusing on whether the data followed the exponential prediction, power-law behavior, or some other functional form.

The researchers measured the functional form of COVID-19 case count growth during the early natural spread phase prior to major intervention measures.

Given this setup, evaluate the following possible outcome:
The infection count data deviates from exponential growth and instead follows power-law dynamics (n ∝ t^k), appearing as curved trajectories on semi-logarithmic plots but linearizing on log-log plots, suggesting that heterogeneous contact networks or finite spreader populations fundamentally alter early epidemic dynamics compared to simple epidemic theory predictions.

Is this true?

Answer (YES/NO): NO